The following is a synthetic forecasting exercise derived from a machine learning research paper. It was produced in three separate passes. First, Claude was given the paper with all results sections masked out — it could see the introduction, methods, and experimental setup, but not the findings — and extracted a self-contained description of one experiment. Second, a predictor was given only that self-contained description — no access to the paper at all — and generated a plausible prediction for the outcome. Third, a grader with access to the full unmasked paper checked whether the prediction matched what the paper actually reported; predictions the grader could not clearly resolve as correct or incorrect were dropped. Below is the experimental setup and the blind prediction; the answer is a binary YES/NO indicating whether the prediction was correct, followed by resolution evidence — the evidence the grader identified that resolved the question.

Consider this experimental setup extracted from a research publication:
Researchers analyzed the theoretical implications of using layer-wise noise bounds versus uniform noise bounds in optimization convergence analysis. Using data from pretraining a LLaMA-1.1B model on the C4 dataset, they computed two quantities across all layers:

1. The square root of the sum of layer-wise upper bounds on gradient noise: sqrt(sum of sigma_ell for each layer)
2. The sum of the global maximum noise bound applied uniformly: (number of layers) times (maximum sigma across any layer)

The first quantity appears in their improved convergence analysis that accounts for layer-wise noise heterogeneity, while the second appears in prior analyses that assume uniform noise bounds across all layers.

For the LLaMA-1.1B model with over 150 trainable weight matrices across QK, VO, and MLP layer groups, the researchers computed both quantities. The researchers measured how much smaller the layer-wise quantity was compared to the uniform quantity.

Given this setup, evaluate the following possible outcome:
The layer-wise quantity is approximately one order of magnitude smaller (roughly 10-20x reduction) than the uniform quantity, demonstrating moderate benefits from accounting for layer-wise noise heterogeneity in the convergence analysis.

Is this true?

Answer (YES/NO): NO